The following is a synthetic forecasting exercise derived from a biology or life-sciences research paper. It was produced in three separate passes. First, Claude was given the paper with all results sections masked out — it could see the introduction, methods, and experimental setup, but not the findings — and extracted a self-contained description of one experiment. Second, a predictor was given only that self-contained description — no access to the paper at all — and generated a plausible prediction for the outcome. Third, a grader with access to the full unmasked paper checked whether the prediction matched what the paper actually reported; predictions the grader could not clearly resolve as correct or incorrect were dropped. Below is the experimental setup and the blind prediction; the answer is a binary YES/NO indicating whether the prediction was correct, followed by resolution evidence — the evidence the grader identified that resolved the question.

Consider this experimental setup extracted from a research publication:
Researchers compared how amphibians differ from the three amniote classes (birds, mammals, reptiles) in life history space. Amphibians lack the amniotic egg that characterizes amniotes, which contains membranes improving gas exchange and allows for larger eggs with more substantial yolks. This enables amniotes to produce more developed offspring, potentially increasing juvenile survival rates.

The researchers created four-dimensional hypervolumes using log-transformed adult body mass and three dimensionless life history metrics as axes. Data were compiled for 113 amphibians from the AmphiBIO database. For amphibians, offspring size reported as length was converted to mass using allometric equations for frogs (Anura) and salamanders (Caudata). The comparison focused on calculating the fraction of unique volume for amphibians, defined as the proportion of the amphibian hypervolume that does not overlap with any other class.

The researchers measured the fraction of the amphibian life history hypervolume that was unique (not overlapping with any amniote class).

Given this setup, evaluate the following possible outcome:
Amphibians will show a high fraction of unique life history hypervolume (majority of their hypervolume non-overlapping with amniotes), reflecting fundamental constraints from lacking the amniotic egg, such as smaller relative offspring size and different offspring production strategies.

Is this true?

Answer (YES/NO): YES